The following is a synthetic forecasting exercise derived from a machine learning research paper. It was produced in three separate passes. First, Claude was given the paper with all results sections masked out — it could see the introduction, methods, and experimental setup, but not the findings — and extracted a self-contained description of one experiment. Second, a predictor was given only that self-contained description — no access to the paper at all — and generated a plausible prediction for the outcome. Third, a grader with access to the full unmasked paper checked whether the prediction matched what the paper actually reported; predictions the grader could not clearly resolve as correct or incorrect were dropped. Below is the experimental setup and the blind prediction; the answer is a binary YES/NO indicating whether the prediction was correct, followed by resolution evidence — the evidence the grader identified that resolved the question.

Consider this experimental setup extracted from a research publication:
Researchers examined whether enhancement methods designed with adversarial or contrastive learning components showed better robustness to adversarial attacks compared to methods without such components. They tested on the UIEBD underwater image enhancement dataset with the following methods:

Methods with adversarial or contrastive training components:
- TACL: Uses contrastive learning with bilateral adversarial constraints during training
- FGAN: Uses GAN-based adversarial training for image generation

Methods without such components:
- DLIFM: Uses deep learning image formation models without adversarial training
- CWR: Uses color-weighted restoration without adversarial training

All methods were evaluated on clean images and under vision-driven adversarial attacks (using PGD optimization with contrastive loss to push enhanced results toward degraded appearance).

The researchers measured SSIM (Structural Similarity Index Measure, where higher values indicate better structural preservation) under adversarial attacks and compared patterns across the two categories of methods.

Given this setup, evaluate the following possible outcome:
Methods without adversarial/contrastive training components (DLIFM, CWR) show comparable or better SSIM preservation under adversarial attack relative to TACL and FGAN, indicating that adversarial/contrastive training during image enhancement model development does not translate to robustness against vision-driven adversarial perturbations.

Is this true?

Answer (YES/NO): NO